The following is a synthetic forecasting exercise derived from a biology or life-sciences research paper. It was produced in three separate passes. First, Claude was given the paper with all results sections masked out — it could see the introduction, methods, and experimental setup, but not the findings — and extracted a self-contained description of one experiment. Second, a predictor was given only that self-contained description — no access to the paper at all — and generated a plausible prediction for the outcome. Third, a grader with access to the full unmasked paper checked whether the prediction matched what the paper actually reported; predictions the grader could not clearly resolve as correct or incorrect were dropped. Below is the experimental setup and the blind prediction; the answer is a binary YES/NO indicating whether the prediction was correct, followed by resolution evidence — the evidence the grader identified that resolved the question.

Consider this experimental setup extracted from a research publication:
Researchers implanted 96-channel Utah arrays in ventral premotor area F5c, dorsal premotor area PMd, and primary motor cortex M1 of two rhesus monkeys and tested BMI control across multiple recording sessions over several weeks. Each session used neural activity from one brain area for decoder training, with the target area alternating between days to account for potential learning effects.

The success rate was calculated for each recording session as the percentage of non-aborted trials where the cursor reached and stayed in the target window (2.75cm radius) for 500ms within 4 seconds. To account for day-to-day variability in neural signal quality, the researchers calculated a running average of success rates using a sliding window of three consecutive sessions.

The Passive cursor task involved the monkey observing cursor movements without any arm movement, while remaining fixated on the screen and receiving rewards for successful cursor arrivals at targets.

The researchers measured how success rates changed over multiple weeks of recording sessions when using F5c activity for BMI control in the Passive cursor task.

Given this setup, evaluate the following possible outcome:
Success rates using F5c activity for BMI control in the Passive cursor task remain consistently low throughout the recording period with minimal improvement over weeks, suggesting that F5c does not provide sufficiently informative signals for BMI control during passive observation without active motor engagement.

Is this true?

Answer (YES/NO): NO